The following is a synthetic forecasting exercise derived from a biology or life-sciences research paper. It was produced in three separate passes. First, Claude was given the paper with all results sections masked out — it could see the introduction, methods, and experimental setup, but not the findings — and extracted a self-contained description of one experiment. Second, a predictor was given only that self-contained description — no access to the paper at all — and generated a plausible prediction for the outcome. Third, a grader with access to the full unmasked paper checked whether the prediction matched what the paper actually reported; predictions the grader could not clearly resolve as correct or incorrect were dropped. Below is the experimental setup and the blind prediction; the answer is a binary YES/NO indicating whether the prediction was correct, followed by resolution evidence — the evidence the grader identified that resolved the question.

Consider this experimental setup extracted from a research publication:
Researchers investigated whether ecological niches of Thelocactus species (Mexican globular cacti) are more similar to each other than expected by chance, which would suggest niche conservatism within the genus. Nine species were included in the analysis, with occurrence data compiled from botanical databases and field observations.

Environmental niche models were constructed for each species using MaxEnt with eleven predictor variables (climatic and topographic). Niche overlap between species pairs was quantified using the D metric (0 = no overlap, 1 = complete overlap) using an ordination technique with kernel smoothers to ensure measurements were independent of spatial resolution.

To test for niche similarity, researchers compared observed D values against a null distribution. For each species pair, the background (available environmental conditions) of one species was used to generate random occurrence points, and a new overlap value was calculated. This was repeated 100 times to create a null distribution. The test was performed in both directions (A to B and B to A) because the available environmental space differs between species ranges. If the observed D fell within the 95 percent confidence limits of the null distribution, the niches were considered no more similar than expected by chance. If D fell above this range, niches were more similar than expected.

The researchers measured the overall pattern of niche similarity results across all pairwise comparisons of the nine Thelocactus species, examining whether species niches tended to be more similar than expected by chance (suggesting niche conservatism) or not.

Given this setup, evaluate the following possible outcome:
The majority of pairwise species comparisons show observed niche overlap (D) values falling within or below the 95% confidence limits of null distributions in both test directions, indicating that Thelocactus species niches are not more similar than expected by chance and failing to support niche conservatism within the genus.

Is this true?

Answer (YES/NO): NO